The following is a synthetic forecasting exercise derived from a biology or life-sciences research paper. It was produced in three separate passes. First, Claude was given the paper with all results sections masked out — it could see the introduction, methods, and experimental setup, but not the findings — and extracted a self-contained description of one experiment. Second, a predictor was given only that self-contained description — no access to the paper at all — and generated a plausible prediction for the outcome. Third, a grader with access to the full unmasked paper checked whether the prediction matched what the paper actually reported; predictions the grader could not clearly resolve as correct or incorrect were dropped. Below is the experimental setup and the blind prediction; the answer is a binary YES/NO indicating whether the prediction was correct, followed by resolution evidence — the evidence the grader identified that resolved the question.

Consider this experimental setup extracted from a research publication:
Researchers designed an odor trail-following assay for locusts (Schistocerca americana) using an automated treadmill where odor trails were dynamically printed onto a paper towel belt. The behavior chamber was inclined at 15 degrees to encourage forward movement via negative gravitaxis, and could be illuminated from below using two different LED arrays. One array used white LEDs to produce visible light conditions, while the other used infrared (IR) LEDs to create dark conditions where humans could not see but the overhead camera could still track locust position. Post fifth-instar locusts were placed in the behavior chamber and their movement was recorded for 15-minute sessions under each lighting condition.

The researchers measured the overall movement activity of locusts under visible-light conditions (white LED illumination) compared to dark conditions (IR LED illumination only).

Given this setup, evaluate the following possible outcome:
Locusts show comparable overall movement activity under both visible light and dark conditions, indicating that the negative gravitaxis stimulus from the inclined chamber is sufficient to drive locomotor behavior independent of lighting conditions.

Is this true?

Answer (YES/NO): NO